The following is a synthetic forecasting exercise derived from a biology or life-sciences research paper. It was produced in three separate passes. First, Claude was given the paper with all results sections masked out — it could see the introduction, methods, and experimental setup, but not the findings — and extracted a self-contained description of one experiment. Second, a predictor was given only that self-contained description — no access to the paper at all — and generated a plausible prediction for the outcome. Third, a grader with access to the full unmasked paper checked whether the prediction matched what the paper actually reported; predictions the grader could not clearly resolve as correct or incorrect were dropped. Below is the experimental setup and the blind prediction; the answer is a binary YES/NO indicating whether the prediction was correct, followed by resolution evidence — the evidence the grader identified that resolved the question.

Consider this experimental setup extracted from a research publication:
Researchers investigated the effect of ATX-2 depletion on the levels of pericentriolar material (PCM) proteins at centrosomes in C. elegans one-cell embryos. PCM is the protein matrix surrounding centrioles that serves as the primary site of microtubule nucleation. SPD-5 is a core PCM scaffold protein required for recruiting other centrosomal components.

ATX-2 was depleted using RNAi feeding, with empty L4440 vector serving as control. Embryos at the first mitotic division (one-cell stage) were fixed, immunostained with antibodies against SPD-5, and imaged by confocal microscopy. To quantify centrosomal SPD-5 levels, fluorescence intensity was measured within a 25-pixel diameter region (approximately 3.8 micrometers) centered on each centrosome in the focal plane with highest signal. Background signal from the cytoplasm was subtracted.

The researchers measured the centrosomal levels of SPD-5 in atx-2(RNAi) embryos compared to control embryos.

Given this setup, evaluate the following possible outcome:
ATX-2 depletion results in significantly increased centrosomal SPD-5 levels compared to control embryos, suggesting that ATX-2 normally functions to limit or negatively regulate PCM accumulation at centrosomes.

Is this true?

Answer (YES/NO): YES